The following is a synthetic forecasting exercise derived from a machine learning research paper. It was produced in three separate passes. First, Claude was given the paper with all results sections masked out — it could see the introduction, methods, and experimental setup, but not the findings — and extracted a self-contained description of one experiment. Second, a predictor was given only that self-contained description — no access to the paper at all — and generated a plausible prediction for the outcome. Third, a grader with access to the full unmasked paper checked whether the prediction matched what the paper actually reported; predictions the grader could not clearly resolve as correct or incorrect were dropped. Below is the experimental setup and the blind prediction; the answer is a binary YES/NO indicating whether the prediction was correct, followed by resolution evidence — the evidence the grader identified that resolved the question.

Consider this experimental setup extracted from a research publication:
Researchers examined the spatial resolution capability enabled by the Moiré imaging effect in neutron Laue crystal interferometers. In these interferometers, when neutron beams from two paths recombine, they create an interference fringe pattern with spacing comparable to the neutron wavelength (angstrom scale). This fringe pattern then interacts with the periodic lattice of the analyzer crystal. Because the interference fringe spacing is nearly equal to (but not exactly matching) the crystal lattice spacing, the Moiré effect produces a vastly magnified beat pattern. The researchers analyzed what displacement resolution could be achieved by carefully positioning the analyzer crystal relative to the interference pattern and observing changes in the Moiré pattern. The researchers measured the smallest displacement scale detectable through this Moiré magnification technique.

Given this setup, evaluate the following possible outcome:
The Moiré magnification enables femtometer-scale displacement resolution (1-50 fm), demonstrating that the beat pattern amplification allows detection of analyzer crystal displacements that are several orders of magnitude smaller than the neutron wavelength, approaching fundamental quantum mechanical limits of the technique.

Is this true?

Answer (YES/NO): NO